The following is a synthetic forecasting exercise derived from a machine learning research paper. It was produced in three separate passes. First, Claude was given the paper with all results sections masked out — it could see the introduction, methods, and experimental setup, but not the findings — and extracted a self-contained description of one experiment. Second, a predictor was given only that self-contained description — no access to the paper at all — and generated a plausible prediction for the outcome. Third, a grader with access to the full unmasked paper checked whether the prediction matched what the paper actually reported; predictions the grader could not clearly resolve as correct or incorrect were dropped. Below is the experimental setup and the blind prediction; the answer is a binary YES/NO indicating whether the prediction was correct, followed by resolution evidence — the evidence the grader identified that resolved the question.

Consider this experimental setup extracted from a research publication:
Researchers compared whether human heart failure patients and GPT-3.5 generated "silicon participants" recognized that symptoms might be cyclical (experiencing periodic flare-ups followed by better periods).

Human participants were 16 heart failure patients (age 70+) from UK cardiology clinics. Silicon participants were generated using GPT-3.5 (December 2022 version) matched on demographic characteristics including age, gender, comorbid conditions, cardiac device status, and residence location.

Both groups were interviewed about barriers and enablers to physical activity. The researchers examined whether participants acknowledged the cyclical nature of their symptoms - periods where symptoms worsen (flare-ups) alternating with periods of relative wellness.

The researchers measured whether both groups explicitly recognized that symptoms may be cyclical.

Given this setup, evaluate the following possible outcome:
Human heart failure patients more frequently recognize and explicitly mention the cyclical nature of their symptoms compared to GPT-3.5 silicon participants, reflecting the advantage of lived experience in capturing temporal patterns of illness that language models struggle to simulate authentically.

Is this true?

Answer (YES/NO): NO